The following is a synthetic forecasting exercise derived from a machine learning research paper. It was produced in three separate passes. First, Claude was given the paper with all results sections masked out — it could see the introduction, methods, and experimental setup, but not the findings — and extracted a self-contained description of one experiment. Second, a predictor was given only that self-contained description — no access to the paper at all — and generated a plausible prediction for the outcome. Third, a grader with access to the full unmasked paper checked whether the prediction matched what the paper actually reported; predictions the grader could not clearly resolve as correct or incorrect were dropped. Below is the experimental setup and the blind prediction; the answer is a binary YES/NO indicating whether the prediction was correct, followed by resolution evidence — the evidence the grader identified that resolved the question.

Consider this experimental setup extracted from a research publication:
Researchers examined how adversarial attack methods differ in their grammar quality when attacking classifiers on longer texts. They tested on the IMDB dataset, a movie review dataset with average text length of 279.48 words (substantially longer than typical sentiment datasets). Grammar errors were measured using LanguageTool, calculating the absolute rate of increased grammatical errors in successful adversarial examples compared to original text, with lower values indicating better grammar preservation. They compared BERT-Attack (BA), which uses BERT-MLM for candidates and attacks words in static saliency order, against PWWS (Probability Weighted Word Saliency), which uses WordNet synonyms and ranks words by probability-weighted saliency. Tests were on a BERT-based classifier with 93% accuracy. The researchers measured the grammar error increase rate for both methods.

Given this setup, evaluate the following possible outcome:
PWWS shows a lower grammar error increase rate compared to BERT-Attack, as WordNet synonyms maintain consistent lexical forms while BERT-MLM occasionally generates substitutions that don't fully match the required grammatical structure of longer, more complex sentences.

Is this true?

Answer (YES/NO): NO